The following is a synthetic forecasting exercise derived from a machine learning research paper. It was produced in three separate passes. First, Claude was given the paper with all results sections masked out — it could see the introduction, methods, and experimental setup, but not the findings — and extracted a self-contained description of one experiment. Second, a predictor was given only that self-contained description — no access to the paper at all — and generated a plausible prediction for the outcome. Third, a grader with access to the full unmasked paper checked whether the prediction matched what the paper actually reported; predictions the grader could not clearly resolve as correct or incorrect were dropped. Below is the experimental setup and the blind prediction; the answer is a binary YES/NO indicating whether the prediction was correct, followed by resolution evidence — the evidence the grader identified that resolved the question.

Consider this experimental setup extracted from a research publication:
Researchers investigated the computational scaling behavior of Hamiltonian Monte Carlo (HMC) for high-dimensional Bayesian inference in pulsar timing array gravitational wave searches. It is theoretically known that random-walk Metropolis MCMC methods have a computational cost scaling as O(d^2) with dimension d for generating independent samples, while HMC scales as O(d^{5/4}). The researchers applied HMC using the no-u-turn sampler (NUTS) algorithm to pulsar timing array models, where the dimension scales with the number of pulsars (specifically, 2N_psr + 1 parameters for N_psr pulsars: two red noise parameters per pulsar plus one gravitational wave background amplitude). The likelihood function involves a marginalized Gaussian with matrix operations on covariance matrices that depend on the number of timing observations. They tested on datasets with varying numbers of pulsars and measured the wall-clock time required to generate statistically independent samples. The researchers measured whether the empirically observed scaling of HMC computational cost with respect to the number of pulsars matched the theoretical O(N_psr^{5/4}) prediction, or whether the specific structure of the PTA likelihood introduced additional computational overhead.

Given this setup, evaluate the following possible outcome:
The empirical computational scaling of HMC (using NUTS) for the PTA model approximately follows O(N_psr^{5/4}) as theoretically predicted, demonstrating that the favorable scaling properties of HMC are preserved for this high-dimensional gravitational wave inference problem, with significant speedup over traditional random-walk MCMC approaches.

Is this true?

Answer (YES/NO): YES